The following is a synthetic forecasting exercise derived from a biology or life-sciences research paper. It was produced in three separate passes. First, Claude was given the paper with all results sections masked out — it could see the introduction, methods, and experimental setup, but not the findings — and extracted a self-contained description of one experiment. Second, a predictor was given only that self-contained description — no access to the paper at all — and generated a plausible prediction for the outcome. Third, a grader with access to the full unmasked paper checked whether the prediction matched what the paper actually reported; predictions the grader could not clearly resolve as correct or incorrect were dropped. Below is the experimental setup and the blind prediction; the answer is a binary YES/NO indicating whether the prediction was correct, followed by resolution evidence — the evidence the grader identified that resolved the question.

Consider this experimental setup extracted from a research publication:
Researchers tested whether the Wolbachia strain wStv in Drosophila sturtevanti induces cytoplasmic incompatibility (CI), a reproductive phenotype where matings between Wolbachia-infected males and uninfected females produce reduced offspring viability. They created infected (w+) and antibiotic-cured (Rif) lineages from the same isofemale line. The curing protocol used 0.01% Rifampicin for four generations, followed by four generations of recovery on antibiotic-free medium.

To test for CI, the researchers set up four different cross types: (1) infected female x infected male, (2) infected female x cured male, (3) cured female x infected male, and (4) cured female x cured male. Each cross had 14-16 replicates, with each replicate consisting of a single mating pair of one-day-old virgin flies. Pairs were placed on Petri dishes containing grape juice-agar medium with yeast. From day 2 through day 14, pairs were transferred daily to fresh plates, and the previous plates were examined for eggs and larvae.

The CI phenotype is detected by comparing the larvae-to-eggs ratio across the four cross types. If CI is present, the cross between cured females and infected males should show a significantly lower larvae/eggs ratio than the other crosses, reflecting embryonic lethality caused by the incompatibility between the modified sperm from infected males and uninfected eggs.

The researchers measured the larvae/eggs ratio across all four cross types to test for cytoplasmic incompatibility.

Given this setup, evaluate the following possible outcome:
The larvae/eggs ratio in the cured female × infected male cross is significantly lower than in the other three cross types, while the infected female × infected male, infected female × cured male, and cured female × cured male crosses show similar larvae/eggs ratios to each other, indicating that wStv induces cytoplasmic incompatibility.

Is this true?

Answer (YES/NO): NO